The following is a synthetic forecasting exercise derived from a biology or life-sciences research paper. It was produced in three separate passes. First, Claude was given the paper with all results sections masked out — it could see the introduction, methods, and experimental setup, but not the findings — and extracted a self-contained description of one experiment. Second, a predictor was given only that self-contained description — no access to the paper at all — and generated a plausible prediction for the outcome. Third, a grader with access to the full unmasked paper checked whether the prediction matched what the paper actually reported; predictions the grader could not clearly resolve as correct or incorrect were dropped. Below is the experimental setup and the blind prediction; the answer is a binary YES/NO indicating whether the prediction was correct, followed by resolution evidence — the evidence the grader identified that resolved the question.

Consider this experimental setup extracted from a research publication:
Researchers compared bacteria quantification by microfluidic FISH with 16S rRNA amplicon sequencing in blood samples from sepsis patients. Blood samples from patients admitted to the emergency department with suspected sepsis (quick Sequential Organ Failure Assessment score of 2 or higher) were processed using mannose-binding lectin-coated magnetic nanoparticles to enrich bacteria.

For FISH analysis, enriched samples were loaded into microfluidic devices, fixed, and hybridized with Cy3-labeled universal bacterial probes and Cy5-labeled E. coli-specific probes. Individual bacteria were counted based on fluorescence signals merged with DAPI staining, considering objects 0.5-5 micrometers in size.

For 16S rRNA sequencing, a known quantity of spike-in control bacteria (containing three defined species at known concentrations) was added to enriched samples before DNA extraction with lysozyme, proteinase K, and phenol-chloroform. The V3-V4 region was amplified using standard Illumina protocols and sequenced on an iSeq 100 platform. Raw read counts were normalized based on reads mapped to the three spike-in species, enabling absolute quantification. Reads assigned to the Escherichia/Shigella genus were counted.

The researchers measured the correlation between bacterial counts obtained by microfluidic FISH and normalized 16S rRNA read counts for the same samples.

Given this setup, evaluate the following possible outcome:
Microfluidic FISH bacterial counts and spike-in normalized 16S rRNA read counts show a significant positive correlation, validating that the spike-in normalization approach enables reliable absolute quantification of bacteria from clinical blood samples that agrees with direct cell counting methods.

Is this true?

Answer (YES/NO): NO